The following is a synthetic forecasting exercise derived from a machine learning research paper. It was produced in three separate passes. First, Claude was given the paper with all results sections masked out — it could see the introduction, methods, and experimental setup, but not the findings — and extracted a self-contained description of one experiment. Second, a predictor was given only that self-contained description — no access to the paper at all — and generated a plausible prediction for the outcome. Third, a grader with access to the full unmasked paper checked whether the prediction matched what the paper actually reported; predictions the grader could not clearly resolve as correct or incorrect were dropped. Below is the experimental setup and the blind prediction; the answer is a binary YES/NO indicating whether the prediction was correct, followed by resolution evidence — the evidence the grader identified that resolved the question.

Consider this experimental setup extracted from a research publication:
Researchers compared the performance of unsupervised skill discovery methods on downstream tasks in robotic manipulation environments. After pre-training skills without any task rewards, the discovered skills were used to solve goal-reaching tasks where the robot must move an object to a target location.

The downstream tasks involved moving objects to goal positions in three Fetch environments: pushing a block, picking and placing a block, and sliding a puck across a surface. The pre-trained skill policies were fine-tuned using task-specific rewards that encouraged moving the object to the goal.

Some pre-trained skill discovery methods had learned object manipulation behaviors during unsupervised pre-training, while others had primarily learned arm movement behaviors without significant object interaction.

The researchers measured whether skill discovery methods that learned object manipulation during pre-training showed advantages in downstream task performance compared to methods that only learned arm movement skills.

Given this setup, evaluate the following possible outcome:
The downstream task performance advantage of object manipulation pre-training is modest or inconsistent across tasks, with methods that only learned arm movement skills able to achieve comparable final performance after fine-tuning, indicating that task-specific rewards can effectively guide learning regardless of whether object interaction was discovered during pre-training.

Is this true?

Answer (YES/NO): NO